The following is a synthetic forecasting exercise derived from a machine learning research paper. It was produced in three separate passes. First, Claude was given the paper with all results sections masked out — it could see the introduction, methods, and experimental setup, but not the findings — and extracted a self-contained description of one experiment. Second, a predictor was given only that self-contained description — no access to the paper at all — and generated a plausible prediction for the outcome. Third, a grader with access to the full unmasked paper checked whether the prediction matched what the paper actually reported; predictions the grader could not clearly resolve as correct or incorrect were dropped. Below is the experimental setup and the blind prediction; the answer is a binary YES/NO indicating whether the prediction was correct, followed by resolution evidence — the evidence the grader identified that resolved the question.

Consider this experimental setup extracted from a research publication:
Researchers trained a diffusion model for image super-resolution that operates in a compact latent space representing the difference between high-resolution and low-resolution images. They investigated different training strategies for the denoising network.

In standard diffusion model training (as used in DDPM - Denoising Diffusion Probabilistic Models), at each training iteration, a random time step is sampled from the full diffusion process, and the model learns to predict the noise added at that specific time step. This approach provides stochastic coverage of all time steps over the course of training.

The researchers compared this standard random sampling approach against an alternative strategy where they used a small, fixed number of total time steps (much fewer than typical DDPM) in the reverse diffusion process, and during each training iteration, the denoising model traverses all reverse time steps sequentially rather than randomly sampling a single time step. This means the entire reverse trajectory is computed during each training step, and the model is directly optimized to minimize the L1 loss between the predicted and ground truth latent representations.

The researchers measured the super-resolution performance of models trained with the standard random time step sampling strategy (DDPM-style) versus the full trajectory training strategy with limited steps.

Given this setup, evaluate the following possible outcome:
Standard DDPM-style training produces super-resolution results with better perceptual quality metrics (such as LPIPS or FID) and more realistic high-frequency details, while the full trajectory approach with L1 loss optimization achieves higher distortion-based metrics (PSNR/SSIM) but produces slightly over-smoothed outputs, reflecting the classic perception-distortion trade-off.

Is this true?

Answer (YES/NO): NO